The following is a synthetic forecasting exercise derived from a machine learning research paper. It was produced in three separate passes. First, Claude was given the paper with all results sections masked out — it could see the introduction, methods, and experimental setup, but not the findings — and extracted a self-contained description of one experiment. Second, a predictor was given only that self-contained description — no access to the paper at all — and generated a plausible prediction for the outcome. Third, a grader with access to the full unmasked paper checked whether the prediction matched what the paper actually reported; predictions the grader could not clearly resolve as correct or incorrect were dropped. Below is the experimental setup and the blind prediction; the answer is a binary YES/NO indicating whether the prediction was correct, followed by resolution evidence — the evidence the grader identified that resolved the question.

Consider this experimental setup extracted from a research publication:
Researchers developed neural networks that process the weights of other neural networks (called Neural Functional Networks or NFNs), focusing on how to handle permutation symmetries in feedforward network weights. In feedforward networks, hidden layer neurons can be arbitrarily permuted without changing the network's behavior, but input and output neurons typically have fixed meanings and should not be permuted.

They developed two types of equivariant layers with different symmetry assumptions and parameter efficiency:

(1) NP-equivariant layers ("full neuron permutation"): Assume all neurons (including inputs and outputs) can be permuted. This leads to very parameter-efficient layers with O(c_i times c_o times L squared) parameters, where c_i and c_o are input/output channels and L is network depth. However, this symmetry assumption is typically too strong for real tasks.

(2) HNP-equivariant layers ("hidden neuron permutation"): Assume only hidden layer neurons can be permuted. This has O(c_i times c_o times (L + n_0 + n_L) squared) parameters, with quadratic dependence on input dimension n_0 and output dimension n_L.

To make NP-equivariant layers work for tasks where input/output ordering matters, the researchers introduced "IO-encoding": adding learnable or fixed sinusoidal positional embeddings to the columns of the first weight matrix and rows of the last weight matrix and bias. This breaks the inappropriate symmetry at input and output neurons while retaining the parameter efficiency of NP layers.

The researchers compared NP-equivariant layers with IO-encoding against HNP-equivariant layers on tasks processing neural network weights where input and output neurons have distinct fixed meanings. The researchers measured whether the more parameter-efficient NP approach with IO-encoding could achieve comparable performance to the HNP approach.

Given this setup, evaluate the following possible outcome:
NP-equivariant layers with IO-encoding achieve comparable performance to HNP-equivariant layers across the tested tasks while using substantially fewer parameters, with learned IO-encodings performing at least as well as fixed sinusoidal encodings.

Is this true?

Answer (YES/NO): NO